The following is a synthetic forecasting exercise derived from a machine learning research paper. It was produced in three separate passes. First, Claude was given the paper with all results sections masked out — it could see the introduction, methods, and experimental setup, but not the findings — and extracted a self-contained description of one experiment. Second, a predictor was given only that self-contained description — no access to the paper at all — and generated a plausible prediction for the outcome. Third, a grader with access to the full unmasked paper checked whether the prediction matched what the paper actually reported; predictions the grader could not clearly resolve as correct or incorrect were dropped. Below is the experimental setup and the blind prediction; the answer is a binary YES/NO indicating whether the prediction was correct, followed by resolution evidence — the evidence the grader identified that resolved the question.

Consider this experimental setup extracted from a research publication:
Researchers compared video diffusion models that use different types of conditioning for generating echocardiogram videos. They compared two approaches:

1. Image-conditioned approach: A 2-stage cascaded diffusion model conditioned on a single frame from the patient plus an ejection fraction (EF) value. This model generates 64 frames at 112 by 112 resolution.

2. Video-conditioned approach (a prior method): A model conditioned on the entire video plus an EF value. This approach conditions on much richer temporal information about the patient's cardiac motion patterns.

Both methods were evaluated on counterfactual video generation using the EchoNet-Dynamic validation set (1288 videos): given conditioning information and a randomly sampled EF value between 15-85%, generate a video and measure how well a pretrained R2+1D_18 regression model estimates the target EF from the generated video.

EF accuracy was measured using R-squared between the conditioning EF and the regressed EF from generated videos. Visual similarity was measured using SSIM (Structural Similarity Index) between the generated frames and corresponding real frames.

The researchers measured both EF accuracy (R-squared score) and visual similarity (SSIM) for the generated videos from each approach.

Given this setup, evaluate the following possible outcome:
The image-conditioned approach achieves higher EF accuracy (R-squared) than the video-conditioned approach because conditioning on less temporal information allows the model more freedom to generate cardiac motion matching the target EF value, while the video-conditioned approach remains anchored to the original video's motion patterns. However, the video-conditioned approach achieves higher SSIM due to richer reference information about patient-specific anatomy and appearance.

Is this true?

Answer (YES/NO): YES